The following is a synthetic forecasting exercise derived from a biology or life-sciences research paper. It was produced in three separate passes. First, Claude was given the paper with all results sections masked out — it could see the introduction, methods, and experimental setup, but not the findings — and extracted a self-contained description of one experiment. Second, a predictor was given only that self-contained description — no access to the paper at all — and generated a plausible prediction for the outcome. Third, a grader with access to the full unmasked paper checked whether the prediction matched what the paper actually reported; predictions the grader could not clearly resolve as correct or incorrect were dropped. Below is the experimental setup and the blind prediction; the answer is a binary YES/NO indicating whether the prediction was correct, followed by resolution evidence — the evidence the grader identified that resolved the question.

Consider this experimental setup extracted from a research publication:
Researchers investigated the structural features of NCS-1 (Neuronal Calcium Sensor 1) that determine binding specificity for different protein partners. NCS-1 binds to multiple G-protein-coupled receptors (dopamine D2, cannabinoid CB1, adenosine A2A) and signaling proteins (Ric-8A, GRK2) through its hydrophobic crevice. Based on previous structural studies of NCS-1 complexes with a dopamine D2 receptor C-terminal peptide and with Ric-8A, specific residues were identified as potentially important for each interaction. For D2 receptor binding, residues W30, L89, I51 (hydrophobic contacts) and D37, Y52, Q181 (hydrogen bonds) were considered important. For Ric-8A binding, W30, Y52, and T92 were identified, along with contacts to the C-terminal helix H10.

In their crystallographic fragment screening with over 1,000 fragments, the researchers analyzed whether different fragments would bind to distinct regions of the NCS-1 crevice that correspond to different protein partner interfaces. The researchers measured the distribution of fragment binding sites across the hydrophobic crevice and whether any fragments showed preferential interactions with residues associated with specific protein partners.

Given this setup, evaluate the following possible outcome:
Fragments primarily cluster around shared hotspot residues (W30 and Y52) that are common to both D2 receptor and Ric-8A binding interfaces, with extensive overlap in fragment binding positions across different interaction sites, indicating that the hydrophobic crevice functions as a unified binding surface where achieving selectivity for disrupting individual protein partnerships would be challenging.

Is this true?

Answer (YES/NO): NO